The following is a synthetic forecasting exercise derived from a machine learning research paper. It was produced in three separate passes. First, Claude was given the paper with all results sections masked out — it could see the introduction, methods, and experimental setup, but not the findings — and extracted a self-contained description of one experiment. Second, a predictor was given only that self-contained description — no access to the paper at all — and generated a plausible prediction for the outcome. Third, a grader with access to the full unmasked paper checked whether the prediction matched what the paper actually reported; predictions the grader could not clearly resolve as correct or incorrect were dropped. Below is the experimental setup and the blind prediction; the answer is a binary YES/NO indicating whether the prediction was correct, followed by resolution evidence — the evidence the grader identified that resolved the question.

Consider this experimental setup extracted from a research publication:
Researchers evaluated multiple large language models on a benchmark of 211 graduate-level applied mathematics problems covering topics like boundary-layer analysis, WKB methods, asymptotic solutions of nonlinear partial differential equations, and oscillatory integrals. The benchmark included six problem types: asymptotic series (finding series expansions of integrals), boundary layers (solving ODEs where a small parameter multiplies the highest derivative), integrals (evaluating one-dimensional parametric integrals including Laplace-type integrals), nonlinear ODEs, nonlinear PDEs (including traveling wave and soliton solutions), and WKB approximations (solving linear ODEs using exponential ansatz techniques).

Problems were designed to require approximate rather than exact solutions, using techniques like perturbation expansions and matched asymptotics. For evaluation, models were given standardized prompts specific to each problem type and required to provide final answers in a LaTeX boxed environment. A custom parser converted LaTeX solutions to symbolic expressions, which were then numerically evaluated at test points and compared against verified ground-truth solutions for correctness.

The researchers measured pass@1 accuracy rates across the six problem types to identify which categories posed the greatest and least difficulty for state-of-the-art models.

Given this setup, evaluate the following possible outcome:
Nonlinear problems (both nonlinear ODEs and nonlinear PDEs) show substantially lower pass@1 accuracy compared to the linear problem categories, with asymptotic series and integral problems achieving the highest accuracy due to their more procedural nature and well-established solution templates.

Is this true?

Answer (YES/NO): NO